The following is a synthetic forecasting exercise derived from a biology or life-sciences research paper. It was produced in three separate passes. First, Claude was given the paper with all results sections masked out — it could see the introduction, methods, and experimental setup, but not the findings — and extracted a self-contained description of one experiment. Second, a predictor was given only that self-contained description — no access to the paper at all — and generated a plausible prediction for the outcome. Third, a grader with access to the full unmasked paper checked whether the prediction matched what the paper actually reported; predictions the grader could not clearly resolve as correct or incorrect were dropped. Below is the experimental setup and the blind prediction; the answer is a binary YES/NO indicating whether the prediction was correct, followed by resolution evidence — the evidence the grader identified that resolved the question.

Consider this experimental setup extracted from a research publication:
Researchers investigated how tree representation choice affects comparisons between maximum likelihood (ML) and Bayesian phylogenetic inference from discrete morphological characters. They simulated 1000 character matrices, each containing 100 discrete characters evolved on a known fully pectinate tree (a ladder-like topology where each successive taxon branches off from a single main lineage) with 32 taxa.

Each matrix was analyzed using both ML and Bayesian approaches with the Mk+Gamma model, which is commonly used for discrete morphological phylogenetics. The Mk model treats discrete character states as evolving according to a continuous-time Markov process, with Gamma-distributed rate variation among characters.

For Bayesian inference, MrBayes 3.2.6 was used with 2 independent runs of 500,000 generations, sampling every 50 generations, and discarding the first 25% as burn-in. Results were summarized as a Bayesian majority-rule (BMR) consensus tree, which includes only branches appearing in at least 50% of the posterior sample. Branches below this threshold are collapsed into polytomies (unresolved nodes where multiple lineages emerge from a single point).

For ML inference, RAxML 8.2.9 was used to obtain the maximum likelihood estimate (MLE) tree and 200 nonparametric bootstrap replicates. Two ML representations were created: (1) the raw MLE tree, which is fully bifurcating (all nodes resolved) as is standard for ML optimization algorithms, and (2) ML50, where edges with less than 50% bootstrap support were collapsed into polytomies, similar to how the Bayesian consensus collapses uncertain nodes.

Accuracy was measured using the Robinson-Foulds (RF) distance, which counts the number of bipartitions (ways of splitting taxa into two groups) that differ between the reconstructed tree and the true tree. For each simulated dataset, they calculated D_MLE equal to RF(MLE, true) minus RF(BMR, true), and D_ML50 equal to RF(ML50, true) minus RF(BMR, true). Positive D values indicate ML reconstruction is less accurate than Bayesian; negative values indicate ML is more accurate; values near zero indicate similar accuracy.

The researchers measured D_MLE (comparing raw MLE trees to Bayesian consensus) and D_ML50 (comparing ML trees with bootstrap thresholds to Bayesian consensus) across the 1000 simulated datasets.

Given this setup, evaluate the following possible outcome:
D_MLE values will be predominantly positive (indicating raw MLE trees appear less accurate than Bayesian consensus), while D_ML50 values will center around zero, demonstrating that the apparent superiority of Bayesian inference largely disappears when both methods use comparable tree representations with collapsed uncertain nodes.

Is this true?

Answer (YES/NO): YES